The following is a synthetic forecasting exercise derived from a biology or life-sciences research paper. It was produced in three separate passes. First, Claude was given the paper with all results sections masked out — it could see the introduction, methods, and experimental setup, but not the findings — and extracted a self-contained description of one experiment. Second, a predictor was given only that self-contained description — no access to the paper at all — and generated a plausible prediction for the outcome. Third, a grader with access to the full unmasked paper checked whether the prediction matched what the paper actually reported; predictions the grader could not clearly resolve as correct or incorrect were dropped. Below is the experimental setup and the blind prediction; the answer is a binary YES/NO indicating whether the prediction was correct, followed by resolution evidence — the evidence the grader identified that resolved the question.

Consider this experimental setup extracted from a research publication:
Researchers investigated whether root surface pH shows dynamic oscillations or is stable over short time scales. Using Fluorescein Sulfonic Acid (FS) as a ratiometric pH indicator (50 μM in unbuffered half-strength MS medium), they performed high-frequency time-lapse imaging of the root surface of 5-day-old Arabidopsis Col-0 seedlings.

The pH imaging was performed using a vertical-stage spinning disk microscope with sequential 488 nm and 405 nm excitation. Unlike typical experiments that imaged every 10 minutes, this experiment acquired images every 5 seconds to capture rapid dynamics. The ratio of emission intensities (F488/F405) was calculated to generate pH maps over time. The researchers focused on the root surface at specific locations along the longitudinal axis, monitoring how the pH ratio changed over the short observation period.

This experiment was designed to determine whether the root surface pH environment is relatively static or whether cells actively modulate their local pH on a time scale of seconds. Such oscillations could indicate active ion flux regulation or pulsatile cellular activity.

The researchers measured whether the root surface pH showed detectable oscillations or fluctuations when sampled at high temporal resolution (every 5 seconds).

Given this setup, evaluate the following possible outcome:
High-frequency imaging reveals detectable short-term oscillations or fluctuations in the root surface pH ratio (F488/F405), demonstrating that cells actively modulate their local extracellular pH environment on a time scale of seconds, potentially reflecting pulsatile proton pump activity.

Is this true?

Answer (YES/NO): YES